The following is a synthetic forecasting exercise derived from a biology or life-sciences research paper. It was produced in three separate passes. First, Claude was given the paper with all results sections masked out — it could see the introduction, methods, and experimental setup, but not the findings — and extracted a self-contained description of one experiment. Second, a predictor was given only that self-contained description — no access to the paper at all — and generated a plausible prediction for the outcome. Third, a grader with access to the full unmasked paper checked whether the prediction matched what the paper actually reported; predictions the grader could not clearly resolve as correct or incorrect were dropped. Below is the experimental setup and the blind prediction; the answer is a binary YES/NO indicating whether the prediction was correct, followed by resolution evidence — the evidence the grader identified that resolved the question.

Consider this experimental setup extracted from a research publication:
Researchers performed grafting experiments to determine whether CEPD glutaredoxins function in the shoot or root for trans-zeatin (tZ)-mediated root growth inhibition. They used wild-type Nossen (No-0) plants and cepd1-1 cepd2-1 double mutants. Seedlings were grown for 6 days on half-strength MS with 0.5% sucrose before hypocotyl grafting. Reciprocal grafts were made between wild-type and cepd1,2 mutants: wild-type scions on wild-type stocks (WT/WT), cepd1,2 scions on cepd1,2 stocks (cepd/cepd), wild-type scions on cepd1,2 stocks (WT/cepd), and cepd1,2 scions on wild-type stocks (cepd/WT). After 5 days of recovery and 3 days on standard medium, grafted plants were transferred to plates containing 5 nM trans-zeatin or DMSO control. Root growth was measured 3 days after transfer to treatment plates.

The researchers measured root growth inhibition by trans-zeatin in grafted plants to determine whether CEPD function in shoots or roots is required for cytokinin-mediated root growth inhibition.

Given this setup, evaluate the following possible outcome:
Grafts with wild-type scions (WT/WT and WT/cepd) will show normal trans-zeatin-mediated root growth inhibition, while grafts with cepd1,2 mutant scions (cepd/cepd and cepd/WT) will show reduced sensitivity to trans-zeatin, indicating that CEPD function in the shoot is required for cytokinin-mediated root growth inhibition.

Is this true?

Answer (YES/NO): NO